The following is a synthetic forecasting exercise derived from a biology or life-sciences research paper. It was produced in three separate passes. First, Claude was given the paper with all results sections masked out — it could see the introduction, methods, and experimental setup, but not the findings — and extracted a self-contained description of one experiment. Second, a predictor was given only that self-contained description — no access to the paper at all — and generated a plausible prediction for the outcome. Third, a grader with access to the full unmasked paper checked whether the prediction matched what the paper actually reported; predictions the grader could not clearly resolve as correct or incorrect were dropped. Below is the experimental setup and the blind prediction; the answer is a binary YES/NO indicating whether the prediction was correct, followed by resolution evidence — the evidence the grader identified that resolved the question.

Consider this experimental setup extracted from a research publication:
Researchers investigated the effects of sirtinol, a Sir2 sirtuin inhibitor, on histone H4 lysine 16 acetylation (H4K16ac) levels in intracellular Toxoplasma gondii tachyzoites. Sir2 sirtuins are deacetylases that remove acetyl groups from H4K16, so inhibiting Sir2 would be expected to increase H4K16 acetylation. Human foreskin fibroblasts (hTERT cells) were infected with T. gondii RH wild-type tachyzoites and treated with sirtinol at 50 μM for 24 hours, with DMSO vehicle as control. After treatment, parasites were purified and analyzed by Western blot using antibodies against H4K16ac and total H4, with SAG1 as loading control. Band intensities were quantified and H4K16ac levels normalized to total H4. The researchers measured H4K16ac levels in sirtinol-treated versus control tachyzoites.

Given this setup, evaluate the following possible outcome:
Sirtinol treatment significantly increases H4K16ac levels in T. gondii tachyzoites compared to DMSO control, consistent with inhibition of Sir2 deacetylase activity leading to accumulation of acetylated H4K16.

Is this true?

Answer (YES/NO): NO